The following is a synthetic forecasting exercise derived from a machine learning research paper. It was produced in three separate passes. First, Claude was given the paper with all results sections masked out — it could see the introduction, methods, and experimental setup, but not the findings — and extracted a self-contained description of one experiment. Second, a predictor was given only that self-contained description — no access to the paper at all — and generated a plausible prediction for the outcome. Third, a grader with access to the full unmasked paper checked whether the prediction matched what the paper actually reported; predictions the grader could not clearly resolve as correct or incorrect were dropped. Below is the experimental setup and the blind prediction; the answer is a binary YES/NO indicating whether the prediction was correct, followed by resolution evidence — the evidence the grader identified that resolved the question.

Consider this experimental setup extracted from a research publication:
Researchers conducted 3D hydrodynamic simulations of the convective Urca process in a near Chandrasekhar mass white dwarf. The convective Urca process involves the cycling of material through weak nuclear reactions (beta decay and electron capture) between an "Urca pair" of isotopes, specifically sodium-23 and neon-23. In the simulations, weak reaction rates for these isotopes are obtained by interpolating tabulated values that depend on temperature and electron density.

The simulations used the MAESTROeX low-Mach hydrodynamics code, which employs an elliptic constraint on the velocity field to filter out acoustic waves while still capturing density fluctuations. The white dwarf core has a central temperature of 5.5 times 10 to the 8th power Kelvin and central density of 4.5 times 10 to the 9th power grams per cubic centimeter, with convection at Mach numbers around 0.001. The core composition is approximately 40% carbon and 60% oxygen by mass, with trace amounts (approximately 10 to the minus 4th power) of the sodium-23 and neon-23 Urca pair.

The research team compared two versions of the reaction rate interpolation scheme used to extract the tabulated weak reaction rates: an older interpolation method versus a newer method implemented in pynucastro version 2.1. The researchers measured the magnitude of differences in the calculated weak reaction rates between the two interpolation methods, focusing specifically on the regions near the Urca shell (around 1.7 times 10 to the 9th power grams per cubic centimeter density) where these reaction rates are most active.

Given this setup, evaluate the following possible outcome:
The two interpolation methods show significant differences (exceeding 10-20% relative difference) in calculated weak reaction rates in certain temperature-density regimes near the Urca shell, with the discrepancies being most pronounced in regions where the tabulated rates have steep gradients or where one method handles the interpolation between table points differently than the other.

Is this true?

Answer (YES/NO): NO